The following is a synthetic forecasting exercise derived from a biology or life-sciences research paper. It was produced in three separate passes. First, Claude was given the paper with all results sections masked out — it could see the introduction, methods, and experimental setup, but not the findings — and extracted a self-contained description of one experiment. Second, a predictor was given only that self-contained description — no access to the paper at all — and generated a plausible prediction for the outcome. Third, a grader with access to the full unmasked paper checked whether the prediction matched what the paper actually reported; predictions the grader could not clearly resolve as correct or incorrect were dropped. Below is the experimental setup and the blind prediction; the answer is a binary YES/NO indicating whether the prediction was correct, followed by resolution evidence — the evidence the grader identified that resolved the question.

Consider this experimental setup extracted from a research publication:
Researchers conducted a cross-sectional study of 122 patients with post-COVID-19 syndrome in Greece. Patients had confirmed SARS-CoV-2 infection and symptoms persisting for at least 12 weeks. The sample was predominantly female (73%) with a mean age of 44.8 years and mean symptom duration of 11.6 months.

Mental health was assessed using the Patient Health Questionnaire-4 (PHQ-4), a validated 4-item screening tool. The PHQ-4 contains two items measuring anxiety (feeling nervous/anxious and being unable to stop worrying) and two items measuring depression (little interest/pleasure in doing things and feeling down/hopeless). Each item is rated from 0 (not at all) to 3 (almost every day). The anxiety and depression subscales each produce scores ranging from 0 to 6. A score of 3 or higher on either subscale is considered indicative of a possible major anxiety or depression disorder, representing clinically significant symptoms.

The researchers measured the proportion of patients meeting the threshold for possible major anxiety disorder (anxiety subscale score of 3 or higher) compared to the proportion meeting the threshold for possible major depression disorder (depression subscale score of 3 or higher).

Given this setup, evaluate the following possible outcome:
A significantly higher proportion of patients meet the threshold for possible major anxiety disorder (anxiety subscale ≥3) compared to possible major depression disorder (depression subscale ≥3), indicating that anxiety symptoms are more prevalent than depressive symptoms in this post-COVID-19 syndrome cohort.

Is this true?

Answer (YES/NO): NO